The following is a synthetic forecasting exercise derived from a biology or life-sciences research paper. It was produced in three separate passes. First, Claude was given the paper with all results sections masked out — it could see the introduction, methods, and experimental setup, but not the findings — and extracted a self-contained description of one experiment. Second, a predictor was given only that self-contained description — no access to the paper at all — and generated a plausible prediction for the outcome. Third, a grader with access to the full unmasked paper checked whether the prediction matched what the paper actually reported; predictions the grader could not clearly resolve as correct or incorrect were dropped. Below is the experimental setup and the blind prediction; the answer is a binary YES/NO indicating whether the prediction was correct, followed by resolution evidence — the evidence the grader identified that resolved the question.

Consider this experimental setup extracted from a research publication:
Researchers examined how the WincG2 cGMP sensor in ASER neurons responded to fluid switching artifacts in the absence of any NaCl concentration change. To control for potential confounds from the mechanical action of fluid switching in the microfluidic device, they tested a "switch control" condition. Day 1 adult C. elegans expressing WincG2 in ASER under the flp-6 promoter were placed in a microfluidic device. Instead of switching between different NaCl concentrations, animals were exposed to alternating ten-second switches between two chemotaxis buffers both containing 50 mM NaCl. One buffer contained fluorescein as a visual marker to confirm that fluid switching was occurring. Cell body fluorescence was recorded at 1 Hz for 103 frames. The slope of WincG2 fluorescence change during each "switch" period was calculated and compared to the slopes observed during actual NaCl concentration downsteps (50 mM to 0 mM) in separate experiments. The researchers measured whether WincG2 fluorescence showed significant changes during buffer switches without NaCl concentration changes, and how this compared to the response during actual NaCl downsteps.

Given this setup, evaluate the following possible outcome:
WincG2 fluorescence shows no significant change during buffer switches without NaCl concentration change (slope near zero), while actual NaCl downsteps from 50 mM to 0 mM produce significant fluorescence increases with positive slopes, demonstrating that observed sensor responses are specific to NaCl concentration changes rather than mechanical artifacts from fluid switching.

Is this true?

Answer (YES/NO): NO